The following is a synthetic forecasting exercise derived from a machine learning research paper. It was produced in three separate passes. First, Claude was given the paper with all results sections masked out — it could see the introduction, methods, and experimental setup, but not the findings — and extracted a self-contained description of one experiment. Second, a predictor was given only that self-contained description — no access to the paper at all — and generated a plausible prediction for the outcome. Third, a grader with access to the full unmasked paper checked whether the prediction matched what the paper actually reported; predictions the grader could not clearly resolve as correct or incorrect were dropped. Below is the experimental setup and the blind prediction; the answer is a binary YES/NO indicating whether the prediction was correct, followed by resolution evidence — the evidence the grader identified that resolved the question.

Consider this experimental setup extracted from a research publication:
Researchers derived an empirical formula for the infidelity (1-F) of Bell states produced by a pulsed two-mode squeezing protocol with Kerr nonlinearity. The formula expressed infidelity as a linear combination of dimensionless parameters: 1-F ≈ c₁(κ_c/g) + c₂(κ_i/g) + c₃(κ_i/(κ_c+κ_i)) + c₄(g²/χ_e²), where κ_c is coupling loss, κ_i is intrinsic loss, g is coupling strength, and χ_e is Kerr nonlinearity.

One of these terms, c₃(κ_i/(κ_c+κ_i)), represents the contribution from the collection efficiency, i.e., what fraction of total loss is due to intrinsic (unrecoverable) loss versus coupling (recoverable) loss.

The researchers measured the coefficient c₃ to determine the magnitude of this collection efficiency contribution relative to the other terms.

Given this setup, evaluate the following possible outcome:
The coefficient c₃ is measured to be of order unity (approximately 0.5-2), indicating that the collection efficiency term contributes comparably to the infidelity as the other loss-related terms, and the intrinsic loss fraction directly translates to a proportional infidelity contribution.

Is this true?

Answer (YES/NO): YES